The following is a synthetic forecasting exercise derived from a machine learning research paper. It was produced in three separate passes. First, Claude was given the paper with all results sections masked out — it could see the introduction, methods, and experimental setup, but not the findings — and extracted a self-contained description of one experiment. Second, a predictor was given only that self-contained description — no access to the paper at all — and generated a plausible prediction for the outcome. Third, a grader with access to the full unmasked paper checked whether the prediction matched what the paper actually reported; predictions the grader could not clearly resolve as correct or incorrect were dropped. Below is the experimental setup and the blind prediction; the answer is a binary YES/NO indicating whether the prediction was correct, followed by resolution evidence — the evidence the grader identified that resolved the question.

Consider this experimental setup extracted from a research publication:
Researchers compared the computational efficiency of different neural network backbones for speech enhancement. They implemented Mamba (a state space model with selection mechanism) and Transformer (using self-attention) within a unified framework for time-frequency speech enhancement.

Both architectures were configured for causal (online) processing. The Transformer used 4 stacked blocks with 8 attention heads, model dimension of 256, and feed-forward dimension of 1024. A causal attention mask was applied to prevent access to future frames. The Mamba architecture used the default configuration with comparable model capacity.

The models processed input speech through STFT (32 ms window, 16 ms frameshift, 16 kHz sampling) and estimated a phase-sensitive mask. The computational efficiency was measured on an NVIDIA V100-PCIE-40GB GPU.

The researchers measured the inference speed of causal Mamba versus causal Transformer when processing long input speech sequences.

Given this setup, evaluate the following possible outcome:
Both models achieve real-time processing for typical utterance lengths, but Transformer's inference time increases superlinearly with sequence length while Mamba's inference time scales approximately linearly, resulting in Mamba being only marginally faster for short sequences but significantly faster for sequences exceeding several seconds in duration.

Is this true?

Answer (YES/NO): NO